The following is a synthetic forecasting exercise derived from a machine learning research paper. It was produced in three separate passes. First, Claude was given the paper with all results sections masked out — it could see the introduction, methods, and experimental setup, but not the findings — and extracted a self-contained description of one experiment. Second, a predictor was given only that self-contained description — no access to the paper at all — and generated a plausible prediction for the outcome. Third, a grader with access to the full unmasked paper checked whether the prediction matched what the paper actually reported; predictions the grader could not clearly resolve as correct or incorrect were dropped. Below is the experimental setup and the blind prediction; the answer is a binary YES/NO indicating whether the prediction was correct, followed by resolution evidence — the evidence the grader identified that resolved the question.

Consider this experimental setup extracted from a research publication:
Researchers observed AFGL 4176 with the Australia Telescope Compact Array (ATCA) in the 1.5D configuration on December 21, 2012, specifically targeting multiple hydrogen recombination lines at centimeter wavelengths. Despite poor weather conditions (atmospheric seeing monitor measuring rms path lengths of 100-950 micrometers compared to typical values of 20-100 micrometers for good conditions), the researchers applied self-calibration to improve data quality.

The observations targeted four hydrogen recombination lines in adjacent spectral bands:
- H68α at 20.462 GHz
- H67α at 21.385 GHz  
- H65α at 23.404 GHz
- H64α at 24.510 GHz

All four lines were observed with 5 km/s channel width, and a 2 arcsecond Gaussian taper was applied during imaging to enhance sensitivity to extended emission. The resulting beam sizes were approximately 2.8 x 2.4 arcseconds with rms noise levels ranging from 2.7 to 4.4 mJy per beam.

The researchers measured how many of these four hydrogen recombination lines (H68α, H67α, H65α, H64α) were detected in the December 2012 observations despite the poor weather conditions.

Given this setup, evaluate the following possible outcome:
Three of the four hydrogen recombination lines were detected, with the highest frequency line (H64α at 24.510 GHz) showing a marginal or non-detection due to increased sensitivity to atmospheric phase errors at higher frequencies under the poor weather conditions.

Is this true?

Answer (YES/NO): NO